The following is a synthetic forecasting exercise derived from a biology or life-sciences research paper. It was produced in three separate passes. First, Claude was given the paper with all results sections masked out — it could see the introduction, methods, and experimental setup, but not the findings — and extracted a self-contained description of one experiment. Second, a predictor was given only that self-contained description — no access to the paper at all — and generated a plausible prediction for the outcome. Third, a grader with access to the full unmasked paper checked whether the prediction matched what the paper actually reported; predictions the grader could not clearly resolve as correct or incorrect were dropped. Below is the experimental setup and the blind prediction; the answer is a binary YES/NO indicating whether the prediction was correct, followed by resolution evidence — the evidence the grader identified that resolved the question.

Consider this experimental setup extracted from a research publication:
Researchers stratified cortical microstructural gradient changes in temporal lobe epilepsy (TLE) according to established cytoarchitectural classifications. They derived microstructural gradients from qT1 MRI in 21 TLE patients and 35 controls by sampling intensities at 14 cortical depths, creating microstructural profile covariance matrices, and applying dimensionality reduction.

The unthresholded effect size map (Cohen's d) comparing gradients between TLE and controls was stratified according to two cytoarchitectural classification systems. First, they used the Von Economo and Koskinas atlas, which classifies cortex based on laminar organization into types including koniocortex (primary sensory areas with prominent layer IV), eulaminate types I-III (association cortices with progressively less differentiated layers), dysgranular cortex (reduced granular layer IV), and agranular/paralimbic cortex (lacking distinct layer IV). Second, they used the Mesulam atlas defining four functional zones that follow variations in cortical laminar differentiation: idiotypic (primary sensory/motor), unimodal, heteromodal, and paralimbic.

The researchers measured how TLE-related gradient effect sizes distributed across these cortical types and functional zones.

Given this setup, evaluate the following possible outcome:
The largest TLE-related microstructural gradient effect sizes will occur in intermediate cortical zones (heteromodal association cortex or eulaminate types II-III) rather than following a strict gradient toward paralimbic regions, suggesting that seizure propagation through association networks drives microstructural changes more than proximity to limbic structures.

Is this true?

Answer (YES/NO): NO